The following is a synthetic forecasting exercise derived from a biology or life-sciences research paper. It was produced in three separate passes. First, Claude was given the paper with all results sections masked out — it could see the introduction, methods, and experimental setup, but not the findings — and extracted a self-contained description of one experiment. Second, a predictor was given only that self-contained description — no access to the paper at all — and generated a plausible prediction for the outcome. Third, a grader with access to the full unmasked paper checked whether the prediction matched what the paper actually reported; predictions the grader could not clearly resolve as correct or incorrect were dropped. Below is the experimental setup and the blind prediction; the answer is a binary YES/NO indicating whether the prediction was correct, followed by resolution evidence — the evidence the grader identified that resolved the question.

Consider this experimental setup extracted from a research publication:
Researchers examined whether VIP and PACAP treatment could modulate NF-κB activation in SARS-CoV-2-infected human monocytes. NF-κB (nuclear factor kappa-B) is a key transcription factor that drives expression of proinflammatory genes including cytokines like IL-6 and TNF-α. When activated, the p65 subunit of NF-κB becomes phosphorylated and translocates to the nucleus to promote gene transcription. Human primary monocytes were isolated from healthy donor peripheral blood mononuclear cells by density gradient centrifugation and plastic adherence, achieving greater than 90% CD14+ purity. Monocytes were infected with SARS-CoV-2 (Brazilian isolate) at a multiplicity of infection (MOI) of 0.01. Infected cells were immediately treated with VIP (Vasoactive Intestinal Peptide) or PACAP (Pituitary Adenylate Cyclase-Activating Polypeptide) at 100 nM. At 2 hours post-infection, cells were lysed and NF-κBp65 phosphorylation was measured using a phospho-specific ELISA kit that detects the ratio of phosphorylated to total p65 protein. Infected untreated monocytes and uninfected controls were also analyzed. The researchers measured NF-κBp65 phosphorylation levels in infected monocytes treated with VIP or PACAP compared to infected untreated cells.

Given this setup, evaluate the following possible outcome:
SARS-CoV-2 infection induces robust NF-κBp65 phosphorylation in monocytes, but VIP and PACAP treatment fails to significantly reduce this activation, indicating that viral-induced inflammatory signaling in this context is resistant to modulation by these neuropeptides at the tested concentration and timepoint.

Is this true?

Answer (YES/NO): NO